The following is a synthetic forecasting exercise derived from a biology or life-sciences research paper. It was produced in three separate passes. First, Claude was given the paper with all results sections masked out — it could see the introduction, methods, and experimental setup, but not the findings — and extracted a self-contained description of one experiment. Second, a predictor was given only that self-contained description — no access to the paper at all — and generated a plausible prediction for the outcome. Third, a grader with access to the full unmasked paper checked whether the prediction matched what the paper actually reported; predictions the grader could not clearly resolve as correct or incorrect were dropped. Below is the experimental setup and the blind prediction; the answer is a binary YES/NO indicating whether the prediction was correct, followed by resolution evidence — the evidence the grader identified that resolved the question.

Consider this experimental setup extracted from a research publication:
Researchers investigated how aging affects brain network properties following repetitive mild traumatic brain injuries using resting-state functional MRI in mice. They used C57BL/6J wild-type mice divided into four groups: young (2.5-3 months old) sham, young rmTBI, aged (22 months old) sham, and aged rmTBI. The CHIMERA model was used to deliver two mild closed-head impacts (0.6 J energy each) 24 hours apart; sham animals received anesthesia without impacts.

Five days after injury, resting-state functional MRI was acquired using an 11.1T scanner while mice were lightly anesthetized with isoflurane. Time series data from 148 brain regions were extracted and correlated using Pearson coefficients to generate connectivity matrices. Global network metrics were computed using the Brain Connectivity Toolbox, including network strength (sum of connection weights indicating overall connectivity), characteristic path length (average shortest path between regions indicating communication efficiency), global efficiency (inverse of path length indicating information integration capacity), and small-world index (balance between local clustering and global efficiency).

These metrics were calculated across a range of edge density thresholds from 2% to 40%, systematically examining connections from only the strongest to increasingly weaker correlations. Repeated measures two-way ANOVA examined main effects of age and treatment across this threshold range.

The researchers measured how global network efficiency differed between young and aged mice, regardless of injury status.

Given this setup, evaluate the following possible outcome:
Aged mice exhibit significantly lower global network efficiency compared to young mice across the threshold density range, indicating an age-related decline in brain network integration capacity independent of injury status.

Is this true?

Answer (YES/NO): NO